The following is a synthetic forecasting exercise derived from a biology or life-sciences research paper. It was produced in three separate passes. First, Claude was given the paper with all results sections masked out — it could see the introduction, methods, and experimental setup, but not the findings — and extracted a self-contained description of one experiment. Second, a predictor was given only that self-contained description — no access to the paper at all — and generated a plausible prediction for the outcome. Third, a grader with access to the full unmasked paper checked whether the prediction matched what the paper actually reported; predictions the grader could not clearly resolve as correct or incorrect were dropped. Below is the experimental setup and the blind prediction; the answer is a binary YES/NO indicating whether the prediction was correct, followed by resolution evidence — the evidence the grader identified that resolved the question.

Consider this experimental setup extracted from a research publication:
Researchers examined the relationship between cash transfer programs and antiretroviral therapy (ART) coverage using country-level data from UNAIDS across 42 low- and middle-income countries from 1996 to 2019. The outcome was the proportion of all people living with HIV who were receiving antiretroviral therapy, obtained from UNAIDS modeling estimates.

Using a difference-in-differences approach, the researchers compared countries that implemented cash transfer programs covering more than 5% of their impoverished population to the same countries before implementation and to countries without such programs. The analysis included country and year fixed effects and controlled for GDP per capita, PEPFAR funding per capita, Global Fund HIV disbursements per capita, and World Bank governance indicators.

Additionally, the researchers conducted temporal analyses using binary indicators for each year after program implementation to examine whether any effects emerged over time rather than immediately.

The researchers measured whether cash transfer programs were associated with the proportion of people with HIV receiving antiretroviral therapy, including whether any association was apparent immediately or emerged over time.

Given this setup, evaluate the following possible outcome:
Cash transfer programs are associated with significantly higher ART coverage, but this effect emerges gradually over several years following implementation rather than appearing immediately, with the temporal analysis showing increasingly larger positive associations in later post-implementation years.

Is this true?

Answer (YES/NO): YES